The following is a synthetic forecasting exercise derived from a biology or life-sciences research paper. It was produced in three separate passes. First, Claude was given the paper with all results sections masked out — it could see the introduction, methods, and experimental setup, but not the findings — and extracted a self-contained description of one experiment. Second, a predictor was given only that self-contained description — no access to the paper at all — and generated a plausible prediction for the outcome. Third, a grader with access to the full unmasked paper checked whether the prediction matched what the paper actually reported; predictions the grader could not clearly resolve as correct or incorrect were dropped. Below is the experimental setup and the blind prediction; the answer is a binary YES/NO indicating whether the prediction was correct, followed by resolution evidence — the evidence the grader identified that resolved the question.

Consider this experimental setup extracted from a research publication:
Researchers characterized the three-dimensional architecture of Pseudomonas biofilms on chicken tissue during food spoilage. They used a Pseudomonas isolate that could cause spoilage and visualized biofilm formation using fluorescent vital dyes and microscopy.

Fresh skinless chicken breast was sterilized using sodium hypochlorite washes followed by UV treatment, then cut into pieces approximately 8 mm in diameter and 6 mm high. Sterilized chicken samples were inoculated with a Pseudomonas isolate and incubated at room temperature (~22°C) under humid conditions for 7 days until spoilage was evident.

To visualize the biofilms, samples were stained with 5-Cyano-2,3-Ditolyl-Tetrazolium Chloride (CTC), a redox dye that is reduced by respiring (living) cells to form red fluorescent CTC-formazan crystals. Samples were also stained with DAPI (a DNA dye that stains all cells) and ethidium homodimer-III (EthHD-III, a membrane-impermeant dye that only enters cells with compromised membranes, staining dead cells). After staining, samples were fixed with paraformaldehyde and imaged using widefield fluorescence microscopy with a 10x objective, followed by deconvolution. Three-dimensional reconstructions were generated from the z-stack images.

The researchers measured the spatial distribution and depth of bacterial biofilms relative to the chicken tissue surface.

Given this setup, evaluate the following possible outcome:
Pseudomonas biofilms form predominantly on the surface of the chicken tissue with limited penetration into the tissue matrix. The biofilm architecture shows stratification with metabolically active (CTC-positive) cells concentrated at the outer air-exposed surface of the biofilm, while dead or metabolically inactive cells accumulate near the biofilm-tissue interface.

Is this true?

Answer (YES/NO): NO